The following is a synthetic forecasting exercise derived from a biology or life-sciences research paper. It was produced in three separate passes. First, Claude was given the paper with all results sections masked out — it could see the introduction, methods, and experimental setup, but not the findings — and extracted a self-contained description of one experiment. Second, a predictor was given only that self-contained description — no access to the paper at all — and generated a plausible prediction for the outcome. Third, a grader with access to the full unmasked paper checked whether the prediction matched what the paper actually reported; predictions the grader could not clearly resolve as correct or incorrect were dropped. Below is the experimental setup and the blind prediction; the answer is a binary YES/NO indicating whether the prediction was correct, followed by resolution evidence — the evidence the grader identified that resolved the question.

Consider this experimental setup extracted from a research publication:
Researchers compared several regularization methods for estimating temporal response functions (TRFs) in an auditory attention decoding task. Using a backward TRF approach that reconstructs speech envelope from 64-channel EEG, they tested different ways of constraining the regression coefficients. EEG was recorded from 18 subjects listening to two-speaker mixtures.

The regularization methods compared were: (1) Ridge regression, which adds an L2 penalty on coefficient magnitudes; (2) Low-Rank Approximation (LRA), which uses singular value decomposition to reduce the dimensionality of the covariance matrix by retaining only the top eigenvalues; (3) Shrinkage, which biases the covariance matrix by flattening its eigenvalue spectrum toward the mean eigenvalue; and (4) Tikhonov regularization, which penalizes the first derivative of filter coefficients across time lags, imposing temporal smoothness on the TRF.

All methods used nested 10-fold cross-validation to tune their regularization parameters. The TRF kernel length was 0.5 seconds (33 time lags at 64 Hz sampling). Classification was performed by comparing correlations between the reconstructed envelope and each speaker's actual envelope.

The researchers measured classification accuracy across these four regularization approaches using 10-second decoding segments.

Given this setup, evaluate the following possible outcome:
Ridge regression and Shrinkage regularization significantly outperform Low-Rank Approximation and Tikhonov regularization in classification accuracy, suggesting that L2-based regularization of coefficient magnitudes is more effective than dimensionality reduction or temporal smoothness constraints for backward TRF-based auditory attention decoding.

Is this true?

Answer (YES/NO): NO